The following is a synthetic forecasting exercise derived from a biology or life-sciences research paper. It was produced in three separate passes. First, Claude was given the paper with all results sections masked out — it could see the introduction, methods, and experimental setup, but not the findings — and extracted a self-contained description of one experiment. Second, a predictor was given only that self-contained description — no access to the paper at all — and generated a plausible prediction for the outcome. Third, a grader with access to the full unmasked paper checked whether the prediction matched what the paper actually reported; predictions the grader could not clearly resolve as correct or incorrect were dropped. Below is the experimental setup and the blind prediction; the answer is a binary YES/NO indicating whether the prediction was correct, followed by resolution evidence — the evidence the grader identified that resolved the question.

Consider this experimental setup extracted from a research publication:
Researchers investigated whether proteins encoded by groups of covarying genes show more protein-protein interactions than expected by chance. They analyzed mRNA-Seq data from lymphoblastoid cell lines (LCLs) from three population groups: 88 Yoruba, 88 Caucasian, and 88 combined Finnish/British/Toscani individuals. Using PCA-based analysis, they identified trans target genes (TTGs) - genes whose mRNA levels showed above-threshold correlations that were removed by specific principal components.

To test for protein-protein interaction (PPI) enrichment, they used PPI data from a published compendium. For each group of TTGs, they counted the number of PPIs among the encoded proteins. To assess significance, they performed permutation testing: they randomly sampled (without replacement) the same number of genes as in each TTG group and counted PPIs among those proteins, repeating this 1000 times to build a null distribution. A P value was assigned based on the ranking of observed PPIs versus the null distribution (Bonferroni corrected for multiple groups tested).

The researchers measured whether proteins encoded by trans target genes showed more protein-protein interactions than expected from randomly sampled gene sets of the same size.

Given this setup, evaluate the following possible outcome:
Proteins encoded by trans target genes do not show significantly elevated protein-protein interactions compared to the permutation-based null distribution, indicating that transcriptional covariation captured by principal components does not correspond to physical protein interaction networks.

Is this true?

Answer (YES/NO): NO